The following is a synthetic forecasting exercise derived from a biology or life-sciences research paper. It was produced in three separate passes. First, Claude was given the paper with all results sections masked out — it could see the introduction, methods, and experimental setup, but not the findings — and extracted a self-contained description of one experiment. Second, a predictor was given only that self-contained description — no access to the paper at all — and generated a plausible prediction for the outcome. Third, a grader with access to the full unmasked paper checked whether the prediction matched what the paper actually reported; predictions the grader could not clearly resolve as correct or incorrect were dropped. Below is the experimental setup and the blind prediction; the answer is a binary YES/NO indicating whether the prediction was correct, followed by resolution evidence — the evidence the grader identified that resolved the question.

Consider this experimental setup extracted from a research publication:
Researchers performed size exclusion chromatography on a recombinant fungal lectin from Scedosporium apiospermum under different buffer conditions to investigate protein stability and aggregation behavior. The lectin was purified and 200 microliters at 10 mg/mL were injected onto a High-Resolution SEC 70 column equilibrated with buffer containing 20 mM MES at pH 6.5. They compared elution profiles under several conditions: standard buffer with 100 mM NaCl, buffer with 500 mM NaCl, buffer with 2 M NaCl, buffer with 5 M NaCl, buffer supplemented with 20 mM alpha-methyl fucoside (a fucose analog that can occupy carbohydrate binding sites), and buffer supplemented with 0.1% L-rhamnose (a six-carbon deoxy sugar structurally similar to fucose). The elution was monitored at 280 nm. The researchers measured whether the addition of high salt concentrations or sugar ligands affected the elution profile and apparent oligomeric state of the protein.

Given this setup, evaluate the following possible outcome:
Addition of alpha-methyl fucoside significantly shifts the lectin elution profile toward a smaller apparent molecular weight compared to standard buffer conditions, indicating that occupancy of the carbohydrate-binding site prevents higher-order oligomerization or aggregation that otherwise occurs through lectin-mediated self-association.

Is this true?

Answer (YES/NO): NO